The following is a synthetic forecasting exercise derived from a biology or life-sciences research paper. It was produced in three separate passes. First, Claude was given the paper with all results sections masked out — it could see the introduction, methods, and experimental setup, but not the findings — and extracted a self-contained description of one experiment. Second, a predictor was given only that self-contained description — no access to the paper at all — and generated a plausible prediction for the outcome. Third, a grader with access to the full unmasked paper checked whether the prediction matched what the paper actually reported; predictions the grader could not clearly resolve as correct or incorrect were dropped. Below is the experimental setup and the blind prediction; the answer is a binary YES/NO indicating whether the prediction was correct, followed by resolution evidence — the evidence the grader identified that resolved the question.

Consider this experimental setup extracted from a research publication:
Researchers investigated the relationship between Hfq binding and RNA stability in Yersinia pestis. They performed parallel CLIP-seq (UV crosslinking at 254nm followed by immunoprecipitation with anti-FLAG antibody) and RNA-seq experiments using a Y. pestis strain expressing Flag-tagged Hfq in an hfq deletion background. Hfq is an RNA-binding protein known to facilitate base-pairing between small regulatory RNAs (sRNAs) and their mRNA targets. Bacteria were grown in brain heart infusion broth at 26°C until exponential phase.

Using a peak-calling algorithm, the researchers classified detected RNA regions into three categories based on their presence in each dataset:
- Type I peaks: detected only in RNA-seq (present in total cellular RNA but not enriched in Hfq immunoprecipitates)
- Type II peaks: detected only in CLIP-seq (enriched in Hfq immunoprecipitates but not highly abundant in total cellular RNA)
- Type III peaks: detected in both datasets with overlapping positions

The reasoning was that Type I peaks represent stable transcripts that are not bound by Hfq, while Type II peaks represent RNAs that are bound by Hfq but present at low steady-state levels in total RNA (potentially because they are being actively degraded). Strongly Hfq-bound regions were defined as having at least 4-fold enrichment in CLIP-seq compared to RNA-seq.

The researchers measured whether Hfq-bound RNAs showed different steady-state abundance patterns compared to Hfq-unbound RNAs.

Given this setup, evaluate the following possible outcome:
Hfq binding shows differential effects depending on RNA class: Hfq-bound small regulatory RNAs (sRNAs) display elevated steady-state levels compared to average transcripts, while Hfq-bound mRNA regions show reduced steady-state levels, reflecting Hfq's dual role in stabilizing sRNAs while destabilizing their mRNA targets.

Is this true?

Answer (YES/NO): NO